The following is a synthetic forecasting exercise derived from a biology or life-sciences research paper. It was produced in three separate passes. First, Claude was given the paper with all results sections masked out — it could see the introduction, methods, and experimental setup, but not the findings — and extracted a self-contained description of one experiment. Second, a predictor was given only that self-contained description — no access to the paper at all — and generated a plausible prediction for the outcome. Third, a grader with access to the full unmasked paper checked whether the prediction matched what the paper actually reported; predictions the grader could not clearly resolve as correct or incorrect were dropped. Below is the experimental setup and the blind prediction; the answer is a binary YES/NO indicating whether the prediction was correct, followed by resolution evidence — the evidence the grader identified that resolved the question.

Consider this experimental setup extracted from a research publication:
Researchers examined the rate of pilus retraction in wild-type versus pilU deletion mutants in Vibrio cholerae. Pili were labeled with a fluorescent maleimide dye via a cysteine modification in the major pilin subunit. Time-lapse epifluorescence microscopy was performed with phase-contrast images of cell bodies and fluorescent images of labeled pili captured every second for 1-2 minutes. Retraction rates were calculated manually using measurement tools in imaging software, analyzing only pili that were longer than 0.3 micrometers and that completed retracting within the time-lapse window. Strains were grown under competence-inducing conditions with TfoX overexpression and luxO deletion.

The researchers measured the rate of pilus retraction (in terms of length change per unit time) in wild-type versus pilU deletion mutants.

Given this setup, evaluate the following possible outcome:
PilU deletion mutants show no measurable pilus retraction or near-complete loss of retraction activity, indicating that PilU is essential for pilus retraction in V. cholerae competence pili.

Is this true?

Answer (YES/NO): NO